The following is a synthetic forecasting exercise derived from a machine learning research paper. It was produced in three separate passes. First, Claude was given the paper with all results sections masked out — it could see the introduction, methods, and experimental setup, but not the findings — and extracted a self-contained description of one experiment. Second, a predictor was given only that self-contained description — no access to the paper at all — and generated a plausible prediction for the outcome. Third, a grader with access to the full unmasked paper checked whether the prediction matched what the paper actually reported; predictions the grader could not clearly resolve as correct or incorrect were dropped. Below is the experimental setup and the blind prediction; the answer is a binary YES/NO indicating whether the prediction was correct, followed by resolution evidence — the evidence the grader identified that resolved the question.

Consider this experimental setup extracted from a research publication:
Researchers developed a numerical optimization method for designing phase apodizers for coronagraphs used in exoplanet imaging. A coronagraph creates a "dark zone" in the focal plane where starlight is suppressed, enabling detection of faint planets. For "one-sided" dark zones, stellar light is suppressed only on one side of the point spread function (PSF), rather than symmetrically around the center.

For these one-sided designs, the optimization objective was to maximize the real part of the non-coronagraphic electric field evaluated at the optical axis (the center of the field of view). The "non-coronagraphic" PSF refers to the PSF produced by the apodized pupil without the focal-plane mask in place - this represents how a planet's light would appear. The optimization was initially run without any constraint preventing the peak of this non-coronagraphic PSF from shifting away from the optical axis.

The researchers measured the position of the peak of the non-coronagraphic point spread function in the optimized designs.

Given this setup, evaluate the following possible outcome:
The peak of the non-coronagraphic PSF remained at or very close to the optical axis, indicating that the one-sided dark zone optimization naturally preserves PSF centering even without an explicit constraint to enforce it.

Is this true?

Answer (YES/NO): NO